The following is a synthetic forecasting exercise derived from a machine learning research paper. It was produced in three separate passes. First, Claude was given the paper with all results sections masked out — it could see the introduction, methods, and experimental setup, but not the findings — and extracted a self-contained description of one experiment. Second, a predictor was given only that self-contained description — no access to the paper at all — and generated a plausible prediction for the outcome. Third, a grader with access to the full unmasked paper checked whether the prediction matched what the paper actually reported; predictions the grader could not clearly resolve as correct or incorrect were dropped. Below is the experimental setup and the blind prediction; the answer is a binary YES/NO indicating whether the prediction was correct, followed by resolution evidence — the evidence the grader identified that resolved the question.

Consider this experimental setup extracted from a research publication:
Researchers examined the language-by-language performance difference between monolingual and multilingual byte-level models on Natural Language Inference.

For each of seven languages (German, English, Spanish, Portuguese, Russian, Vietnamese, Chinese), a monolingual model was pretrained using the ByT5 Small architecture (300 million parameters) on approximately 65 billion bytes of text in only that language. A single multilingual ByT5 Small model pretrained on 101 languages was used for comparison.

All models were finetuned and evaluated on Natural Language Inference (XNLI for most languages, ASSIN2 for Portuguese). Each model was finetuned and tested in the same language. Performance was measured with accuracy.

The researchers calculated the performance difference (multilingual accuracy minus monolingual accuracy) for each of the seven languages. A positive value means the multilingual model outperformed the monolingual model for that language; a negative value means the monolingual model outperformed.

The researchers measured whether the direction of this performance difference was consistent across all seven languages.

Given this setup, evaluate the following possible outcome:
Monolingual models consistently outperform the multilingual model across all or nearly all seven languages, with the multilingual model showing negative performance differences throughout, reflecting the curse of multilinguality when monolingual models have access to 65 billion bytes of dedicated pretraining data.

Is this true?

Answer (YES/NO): NO